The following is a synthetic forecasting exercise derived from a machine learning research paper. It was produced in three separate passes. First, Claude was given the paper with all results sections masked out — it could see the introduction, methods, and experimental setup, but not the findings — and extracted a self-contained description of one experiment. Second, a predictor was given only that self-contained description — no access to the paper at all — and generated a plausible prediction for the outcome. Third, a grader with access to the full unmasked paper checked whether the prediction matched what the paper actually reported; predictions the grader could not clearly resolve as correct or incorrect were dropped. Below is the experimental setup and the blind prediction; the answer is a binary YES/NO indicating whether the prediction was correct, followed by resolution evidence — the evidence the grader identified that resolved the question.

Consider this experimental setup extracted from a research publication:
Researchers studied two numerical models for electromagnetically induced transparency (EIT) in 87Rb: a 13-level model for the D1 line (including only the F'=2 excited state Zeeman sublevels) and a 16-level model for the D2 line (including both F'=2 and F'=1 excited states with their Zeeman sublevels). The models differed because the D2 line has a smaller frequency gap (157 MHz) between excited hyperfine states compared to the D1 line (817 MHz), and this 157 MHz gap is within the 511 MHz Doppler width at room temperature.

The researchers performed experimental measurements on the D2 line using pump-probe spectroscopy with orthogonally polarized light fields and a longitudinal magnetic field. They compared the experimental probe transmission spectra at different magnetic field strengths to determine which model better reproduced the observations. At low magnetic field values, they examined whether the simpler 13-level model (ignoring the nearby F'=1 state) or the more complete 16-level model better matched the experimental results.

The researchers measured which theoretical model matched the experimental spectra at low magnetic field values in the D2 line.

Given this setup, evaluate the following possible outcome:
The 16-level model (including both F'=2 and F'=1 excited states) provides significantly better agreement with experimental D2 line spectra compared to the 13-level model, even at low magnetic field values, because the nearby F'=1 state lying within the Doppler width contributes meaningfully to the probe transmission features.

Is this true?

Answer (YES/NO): NO